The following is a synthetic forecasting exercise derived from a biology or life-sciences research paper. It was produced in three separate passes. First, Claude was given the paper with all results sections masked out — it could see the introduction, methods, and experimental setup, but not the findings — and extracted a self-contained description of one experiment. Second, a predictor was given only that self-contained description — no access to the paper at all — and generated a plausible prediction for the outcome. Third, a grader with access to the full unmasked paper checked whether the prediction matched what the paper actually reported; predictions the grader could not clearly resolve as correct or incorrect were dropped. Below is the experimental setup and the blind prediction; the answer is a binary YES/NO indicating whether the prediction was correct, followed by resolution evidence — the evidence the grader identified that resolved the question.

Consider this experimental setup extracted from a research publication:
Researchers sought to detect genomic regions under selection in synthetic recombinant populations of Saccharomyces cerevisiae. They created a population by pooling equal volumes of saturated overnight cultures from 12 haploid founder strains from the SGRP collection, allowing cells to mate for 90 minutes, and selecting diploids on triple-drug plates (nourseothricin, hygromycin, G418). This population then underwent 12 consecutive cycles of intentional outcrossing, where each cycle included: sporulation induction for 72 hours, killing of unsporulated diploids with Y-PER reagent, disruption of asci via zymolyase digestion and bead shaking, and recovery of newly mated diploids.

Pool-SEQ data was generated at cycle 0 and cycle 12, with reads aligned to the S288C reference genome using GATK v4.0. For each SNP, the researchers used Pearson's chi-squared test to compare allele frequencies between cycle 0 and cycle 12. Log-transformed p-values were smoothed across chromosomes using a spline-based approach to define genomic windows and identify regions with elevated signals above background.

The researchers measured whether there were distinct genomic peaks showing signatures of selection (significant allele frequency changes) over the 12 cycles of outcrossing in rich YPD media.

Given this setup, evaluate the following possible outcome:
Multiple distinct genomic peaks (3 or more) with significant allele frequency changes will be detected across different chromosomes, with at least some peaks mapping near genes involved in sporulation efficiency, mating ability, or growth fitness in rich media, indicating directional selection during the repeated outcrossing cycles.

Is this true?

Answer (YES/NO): NO